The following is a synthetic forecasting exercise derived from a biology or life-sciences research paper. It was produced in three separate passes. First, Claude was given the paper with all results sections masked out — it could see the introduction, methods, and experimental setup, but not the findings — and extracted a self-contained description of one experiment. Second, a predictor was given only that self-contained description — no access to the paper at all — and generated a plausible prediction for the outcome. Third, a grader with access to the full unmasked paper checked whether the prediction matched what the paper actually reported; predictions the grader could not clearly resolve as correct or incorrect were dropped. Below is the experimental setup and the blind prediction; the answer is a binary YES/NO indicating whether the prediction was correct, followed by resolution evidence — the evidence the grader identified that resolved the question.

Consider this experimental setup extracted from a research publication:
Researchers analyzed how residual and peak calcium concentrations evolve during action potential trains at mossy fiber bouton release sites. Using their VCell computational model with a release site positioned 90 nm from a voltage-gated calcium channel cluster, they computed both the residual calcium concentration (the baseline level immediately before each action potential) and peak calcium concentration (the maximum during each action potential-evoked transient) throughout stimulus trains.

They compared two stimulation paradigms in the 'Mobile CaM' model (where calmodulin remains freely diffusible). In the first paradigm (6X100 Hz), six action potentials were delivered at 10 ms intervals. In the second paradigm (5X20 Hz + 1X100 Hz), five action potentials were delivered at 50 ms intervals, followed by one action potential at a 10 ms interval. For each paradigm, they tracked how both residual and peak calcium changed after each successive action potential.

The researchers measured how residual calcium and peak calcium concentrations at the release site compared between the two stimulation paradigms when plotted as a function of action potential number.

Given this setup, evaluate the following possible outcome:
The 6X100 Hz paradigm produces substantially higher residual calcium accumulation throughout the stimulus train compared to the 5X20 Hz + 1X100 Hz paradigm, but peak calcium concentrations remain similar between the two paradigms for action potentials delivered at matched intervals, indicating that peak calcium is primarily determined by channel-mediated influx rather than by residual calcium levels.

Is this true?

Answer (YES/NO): NO